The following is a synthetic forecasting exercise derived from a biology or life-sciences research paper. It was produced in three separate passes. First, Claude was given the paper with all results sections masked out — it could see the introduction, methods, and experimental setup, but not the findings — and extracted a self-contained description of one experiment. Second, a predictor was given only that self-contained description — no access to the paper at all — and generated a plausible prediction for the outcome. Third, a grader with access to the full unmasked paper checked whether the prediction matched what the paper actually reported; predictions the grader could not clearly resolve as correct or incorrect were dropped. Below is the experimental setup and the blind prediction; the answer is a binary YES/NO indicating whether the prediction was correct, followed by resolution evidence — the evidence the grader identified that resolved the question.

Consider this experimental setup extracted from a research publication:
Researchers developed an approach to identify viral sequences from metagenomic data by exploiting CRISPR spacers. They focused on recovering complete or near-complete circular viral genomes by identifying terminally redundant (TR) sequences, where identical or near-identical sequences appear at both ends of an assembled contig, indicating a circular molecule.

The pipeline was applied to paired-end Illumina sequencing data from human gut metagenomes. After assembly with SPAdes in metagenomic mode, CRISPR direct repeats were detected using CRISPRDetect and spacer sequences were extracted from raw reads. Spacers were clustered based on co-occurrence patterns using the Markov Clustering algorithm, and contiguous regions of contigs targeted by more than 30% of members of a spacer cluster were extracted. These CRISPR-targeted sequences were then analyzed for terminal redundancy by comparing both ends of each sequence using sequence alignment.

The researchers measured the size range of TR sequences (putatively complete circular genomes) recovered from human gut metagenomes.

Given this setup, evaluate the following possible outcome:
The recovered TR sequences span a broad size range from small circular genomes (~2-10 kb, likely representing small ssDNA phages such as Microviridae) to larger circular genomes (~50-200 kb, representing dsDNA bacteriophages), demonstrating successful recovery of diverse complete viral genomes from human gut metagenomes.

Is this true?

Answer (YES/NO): NO